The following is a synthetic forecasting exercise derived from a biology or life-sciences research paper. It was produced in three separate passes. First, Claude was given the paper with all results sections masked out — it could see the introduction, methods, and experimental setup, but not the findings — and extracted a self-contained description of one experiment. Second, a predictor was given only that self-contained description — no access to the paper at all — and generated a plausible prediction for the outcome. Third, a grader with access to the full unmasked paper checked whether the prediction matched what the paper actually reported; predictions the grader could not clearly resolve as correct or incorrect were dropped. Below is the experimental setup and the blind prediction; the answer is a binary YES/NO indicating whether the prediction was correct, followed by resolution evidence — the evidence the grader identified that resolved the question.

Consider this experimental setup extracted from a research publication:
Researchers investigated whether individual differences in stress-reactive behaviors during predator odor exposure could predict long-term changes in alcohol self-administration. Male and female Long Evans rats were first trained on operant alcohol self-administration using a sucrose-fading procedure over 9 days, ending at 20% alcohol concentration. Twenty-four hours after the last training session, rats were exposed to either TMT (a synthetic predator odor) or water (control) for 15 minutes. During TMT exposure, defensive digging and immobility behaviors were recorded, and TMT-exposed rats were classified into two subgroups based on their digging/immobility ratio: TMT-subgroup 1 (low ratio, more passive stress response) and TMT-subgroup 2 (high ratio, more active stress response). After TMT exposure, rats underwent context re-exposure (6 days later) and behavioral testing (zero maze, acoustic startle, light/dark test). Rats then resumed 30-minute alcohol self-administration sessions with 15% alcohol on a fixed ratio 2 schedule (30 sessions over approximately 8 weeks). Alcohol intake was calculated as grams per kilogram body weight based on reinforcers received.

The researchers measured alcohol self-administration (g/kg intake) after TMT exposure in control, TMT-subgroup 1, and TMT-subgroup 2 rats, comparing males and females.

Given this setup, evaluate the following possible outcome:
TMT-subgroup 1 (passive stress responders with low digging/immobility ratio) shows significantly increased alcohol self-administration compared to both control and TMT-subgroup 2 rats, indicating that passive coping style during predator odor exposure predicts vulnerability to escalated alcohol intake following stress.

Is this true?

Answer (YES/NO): NO